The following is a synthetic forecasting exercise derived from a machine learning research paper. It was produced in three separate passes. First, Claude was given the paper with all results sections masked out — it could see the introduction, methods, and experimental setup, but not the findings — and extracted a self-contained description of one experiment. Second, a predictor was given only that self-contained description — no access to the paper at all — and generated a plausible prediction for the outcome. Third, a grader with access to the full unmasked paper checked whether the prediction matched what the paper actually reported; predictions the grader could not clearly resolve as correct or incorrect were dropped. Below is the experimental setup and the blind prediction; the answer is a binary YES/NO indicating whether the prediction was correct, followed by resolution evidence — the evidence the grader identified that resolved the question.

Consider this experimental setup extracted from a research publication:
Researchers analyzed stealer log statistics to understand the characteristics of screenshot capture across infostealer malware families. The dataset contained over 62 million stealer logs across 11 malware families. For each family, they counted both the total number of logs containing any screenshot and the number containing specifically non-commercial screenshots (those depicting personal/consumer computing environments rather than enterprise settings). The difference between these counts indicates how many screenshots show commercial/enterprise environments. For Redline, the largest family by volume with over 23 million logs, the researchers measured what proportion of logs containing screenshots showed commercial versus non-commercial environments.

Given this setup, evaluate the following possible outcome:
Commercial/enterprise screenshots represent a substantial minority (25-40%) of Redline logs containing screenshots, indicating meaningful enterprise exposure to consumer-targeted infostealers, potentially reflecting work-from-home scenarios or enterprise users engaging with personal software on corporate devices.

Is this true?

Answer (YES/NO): NO